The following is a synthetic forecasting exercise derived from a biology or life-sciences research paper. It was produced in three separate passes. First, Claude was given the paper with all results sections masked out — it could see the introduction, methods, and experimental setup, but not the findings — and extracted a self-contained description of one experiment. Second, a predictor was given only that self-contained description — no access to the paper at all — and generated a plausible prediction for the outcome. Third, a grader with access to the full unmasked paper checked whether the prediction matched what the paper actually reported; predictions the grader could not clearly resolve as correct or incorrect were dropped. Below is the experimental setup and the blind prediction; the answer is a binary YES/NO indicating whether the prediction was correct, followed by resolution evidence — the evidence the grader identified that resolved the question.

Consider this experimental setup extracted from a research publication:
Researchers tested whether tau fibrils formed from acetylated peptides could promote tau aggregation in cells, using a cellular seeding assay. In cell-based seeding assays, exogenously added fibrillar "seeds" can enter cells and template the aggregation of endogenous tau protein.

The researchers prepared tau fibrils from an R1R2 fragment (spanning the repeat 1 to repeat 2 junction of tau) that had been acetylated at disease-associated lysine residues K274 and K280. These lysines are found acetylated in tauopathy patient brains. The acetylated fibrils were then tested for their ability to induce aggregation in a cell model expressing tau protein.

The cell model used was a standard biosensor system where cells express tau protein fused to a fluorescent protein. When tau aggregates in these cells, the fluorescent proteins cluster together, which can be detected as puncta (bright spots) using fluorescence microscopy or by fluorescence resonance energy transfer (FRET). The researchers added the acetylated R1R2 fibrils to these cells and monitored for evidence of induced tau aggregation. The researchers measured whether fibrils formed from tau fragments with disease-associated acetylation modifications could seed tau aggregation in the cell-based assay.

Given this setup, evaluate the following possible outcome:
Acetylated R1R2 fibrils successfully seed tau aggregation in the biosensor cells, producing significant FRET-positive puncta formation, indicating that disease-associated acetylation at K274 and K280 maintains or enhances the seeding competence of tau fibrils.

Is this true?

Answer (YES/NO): NO